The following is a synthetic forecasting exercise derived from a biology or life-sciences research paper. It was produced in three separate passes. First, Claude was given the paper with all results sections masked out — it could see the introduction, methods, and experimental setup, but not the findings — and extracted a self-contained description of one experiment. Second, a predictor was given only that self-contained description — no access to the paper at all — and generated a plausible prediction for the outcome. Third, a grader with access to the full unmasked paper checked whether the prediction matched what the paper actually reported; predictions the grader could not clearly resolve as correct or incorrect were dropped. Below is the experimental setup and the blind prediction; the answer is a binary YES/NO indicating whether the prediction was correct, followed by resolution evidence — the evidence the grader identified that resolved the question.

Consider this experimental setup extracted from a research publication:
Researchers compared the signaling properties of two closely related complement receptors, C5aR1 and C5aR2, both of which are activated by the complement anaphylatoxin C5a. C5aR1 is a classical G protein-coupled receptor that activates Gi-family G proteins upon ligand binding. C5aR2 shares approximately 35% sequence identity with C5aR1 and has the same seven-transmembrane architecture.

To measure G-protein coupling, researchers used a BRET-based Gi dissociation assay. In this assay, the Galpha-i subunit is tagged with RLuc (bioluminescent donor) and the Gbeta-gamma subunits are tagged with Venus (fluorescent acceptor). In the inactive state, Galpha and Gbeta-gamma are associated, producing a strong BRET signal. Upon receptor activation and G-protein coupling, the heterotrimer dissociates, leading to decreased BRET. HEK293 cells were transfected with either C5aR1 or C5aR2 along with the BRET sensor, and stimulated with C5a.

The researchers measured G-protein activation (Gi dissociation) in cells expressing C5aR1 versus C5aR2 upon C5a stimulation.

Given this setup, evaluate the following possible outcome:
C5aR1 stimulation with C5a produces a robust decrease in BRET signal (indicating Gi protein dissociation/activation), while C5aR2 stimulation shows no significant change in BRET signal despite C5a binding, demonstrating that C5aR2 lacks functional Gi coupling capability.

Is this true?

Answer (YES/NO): YES